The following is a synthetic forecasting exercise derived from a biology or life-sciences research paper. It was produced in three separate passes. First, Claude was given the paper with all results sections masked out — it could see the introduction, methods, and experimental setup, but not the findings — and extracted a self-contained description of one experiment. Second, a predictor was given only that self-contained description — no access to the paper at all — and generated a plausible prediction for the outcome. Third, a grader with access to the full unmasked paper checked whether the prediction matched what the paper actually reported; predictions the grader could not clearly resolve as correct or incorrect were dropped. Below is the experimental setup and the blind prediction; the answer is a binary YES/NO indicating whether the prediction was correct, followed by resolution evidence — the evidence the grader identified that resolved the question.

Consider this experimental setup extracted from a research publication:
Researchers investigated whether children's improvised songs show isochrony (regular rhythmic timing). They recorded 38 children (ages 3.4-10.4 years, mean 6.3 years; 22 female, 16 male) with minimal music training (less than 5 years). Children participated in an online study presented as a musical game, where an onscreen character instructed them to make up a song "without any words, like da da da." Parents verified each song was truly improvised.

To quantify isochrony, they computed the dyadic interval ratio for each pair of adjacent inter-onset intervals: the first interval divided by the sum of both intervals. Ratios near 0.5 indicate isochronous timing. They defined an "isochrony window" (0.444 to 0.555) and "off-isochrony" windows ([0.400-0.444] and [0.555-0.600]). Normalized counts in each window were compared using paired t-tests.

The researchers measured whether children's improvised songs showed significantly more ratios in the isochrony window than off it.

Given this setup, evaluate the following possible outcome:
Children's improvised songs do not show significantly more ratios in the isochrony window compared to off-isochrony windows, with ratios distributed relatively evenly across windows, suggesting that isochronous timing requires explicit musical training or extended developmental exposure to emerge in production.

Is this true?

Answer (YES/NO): NO